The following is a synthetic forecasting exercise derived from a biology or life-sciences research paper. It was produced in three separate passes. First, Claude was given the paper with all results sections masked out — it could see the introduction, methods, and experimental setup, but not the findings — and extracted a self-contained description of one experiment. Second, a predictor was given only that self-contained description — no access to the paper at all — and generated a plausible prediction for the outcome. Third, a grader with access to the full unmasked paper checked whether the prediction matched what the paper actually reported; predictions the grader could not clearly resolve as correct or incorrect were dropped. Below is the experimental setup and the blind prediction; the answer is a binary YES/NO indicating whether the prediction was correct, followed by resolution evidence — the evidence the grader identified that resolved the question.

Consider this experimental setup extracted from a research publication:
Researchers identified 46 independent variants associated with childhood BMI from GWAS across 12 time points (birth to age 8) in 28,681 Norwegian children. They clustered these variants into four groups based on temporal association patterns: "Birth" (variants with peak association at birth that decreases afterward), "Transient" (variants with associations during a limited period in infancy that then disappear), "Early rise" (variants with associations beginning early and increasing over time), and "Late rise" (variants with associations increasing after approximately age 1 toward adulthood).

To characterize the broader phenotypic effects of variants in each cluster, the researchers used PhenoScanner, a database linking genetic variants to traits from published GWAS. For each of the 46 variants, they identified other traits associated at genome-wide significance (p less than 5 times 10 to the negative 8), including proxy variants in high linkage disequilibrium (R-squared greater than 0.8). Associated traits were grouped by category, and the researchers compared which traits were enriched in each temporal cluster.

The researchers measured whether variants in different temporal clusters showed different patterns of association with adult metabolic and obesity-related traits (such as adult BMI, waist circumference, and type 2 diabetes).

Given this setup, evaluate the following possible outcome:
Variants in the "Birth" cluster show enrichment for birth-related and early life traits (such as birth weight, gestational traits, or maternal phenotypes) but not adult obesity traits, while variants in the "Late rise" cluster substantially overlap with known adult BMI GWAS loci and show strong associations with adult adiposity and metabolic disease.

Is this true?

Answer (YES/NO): YES